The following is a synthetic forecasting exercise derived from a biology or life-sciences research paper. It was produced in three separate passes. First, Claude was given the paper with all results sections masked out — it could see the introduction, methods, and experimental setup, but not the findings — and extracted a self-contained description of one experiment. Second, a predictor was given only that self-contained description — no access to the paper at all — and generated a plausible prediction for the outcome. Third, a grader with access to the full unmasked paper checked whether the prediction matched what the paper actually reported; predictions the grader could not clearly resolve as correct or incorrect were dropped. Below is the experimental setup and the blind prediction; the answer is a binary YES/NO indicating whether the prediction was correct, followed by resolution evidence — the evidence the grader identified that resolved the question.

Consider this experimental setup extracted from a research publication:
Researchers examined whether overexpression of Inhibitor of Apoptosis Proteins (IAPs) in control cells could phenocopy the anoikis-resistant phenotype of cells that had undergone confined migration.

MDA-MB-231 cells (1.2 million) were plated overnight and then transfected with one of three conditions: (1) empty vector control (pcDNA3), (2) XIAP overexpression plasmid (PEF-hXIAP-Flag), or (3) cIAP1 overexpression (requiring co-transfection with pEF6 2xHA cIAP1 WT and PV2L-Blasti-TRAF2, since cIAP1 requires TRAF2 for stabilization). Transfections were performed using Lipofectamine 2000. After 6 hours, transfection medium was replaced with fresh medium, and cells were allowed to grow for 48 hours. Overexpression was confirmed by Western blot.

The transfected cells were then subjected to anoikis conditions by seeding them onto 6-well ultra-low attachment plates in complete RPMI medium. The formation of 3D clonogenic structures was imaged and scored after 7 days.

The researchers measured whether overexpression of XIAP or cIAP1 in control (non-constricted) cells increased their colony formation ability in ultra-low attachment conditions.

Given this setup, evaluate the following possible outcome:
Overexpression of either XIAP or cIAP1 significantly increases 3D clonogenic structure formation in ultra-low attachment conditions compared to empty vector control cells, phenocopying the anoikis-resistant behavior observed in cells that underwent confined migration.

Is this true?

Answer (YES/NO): YES